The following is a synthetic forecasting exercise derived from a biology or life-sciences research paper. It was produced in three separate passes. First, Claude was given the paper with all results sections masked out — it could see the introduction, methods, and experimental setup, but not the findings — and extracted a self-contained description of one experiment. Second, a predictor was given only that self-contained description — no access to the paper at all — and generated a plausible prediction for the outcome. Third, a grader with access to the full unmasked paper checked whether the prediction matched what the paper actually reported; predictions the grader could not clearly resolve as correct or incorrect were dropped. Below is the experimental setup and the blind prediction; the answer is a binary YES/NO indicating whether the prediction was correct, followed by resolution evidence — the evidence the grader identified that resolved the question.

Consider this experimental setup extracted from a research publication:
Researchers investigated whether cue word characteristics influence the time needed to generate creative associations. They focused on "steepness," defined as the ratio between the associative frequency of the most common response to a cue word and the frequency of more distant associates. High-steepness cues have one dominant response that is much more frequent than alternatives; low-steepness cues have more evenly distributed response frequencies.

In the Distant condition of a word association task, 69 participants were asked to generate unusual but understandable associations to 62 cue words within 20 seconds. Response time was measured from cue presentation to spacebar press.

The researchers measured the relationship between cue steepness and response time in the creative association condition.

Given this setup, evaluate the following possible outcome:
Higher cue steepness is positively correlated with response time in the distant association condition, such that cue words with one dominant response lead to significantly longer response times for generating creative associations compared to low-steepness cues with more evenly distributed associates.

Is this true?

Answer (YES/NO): NO